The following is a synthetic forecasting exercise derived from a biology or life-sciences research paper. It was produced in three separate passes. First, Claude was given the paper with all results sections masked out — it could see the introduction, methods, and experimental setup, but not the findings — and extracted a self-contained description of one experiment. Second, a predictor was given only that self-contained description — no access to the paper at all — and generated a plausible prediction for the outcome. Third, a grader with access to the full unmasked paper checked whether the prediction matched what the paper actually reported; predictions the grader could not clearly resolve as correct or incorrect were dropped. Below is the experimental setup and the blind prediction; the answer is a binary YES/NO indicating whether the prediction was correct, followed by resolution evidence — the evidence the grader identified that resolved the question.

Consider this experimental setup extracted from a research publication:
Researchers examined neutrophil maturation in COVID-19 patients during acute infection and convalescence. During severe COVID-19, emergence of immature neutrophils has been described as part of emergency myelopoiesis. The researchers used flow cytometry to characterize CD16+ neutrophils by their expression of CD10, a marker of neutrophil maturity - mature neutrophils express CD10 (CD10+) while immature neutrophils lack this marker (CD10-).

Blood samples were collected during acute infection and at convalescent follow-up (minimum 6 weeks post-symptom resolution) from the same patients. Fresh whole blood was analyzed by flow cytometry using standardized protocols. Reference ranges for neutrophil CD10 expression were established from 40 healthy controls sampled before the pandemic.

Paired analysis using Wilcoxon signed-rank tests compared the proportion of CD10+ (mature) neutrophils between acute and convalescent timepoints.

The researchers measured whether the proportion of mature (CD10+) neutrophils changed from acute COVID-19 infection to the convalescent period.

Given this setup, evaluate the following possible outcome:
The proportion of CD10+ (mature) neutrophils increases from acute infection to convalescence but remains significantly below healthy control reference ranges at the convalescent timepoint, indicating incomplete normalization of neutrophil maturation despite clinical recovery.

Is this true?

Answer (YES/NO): NO